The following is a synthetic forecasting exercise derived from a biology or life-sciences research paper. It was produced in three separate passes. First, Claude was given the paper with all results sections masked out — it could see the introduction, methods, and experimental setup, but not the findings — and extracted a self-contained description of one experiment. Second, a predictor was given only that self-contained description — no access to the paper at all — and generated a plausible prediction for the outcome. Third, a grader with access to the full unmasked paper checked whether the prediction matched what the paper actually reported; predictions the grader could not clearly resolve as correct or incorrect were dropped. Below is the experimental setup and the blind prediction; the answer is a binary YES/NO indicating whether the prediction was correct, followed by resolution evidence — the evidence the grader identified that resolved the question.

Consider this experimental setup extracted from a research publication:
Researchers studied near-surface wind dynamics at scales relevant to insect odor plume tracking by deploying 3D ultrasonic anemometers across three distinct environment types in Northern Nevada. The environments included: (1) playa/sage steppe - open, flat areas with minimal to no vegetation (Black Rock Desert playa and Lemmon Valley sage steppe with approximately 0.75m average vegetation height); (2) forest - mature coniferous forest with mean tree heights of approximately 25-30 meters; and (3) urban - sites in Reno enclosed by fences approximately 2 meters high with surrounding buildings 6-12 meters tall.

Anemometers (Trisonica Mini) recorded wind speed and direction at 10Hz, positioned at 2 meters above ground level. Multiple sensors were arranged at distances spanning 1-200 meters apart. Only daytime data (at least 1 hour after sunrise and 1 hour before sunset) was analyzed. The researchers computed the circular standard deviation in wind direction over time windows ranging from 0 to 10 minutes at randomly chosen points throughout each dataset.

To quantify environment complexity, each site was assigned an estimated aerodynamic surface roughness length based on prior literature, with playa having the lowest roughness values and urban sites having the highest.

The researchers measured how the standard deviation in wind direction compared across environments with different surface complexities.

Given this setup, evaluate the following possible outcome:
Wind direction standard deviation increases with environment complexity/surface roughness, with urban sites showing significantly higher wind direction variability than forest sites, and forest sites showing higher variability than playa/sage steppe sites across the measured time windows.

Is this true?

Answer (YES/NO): NO